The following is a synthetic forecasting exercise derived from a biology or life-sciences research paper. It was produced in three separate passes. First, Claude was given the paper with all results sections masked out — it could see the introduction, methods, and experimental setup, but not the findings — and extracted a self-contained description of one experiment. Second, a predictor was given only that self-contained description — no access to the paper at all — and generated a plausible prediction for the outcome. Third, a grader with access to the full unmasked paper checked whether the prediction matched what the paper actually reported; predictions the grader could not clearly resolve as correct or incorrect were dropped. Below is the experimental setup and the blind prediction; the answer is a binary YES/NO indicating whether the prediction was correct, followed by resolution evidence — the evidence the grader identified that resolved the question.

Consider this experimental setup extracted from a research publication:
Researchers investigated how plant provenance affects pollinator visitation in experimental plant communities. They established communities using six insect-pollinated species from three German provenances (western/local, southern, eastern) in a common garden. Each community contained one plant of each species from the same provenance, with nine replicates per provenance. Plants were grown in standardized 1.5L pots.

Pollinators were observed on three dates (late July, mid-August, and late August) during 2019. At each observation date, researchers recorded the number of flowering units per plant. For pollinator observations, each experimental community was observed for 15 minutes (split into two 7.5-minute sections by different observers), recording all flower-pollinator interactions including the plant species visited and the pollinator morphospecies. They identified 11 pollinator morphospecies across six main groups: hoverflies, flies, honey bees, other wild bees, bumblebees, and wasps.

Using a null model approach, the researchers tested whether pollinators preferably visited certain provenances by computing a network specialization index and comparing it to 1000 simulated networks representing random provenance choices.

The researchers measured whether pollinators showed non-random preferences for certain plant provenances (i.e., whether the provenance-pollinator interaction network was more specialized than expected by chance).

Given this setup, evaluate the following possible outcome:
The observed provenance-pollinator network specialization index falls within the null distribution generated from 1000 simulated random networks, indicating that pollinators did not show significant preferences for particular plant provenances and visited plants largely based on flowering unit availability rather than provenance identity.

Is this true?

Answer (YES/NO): NO